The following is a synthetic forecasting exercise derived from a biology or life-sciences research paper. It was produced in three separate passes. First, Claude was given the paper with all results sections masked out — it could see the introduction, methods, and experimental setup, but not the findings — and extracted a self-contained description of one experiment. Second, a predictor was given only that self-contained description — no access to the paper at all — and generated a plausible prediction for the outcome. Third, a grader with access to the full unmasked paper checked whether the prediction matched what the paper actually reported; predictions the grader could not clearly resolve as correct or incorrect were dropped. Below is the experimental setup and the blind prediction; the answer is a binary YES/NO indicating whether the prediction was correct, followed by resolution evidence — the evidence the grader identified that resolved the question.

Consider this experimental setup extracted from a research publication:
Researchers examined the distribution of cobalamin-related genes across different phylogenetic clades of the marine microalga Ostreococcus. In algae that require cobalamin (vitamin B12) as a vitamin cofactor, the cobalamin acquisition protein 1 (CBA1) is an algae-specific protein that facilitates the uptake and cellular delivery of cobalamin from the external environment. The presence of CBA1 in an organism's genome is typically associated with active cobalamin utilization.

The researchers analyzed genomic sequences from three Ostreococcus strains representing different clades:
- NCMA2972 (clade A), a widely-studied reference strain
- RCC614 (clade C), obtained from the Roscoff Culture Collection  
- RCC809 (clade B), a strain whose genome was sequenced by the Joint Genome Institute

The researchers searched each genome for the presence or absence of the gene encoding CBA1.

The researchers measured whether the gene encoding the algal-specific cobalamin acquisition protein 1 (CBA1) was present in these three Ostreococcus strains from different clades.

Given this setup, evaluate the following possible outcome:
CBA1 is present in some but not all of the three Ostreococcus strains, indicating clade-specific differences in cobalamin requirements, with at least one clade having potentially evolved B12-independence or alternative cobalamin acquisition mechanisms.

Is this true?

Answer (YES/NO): YES